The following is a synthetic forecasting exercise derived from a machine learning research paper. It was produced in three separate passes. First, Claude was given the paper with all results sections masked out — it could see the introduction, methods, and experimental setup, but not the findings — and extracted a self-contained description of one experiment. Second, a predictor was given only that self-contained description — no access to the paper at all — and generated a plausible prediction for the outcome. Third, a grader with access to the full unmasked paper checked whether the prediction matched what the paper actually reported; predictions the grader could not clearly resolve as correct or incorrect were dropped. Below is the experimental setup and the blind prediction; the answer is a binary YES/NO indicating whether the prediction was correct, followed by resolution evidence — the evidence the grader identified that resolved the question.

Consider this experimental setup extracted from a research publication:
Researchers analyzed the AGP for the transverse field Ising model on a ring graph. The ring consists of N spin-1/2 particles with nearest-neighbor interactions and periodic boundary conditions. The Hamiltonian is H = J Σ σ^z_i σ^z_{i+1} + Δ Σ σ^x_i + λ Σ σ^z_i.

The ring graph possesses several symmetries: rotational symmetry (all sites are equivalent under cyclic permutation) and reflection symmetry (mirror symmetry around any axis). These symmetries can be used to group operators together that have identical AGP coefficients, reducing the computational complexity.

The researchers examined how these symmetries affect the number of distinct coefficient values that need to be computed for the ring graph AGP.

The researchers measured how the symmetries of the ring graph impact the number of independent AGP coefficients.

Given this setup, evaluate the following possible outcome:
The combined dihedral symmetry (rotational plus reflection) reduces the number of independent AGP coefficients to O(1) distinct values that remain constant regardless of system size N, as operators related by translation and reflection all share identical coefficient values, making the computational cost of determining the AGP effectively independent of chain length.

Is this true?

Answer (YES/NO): NO